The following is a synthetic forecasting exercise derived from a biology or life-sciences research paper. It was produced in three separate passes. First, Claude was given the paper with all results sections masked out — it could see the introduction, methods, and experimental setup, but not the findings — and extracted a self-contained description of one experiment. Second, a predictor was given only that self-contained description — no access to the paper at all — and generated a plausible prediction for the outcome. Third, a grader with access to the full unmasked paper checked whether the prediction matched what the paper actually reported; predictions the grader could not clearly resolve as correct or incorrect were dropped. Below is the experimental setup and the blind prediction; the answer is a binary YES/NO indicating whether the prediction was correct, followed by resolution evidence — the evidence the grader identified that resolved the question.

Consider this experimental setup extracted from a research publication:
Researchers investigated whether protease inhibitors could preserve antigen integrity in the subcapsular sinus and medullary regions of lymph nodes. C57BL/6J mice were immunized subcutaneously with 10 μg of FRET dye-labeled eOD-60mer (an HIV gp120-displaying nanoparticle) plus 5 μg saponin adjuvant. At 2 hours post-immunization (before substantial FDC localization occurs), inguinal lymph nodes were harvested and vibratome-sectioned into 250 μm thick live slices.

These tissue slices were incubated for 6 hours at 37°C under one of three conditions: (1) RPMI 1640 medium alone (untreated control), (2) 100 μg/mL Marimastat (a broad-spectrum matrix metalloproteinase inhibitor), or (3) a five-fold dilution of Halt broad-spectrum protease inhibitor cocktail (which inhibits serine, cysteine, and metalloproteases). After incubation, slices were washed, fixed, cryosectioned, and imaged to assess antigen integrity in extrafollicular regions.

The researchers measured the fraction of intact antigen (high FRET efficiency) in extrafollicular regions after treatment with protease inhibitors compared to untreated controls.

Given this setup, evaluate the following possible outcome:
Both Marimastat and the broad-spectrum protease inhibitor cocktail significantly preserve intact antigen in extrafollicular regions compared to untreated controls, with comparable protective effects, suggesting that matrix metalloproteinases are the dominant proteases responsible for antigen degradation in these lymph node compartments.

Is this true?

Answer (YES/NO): NO